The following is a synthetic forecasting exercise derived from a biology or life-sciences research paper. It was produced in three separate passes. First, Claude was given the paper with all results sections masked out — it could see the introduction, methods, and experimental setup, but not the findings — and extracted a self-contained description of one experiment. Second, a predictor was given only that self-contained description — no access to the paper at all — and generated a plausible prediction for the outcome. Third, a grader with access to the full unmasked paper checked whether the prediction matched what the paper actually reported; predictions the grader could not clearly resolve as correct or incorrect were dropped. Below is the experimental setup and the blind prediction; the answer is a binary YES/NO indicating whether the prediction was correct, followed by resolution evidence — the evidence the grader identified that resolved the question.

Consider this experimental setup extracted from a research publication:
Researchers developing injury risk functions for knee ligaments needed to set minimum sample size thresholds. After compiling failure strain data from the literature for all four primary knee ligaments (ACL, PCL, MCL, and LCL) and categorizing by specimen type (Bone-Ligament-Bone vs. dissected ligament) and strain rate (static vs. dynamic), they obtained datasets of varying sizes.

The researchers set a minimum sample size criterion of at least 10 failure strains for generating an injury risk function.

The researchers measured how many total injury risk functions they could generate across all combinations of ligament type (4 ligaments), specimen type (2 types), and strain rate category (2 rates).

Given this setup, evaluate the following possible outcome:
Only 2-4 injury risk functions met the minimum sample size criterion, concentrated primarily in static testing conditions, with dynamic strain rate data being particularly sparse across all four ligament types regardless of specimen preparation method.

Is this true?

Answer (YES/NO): NO